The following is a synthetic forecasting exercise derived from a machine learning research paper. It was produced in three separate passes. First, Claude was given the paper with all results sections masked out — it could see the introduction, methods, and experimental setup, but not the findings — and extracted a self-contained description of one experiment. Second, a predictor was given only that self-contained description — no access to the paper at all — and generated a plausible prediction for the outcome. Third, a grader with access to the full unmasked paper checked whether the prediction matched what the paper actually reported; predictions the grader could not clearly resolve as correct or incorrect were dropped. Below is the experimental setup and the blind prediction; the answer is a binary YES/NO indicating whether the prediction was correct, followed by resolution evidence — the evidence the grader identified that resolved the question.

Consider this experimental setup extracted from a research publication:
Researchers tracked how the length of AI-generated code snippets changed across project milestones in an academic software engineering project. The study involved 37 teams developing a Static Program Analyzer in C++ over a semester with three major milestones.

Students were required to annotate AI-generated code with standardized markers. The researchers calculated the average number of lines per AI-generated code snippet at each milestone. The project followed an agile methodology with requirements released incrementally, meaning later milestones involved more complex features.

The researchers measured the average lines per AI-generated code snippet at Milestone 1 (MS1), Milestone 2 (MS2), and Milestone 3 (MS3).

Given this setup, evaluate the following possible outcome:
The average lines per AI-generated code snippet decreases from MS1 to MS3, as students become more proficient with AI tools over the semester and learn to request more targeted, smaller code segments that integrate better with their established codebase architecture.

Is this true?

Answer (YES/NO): NO